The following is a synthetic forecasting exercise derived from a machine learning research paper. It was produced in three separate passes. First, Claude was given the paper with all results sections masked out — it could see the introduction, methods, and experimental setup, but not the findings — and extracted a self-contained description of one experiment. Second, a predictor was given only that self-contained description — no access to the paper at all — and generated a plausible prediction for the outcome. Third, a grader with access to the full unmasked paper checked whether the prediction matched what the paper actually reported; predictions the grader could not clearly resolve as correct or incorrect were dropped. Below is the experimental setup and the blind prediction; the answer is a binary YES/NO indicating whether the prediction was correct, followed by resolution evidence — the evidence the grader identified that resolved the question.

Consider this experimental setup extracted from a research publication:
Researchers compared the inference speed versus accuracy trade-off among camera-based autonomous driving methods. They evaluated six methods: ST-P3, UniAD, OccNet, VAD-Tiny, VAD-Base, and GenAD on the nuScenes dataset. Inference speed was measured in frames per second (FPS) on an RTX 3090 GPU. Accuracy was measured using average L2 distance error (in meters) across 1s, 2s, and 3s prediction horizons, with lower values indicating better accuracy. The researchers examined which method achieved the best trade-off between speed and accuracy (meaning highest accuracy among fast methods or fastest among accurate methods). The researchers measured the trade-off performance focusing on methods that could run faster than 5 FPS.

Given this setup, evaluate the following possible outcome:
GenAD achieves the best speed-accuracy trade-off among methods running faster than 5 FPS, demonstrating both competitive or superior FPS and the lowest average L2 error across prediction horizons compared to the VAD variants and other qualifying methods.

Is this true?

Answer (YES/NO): YES